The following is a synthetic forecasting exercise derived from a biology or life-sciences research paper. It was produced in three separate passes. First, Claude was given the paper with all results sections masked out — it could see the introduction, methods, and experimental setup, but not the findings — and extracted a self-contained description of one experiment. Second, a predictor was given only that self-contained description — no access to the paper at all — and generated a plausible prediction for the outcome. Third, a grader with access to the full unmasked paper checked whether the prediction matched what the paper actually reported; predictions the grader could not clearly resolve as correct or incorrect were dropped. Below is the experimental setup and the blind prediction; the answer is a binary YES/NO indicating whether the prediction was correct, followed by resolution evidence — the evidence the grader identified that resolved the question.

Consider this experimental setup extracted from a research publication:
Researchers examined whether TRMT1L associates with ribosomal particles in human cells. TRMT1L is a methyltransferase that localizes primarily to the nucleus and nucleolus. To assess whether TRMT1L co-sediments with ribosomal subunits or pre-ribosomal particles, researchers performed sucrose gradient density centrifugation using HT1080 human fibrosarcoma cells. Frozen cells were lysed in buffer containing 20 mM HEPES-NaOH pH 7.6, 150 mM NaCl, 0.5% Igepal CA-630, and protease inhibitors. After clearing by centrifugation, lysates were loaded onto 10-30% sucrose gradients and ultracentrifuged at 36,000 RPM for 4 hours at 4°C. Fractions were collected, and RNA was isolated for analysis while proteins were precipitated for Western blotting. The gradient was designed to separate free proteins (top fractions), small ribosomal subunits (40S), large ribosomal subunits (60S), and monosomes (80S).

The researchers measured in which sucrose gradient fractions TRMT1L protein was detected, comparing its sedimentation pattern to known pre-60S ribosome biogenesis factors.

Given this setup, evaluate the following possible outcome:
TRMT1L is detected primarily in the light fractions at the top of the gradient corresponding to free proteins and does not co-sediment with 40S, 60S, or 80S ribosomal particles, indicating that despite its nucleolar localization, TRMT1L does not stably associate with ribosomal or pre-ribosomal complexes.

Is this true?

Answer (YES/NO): NO